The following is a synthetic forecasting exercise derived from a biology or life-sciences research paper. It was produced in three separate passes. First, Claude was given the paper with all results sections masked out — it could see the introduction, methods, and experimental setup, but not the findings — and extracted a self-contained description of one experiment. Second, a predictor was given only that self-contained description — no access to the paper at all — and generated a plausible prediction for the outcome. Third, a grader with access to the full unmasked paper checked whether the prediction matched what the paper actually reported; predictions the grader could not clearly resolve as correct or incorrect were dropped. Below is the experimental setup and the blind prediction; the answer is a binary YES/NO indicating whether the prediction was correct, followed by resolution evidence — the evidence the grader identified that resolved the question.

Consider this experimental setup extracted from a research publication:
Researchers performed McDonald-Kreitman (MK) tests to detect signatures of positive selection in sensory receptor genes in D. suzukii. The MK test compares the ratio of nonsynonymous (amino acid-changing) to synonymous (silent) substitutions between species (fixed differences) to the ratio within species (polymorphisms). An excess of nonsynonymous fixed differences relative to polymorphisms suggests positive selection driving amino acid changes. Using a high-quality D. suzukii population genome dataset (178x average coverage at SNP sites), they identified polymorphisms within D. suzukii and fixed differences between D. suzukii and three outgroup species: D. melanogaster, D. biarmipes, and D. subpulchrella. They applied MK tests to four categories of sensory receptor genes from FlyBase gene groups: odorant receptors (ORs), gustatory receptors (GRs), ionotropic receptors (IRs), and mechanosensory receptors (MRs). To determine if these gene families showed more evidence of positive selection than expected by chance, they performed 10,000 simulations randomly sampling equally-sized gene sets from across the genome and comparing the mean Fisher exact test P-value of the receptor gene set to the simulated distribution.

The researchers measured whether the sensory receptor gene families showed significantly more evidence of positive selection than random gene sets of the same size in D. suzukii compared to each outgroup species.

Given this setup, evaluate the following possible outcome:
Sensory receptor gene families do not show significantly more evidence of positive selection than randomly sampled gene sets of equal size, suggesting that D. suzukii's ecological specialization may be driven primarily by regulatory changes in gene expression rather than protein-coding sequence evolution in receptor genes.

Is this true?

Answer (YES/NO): NO